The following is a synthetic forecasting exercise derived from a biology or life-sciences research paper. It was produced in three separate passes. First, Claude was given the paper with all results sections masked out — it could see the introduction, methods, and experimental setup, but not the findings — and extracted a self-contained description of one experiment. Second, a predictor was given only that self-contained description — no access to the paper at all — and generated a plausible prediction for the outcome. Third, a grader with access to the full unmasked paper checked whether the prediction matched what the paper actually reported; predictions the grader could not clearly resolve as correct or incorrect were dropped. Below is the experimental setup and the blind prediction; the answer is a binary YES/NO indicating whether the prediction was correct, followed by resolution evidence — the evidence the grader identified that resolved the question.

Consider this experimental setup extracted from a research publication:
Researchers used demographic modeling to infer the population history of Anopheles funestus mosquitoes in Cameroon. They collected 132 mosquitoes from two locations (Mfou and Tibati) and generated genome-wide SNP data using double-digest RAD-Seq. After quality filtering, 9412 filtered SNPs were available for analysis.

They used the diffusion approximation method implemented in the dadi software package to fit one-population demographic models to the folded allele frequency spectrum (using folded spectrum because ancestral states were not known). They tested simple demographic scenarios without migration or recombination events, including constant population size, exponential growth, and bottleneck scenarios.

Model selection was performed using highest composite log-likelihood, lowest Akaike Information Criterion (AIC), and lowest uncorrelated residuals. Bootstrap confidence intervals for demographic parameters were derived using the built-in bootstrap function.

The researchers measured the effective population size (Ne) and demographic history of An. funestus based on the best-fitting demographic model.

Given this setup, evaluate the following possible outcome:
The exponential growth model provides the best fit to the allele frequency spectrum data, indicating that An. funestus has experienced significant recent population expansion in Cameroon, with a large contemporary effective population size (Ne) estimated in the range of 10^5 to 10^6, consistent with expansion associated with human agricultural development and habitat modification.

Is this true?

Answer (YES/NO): NO